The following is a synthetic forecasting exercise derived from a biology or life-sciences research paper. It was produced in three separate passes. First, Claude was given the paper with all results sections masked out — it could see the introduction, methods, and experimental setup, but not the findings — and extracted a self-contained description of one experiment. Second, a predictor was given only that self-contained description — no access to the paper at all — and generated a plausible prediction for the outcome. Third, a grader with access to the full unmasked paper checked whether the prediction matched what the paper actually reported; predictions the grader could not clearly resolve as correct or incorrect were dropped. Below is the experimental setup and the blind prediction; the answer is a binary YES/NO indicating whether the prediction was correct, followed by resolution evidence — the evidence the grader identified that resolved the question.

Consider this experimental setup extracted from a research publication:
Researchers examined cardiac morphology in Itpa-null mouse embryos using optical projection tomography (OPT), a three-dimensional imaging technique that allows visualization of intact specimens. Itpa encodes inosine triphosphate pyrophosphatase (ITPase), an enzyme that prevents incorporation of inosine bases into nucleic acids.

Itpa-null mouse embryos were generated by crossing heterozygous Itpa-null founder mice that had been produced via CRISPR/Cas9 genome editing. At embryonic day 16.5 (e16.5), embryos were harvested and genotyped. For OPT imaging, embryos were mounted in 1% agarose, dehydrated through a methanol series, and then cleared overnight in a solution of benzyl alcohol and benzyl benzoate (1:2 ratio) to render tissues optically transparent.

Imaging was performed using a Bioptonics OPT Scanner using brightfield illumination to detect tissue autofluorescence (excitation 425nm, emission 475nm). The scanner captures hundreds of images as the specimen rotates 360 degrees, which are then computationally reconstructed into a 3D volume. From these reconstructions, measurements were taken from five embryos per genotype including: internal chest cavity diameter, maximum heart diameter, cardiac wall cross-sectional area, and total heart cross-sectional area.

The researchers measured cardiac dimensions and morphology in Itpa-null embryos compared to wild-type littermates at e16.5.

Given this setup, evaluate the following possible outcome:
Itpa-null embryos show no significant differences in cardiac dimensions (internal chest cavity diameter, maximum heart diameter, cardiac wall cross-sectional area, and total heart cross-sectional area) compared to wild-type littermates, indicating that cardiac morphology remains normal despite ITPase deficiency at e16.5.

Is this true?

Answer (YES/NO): NO